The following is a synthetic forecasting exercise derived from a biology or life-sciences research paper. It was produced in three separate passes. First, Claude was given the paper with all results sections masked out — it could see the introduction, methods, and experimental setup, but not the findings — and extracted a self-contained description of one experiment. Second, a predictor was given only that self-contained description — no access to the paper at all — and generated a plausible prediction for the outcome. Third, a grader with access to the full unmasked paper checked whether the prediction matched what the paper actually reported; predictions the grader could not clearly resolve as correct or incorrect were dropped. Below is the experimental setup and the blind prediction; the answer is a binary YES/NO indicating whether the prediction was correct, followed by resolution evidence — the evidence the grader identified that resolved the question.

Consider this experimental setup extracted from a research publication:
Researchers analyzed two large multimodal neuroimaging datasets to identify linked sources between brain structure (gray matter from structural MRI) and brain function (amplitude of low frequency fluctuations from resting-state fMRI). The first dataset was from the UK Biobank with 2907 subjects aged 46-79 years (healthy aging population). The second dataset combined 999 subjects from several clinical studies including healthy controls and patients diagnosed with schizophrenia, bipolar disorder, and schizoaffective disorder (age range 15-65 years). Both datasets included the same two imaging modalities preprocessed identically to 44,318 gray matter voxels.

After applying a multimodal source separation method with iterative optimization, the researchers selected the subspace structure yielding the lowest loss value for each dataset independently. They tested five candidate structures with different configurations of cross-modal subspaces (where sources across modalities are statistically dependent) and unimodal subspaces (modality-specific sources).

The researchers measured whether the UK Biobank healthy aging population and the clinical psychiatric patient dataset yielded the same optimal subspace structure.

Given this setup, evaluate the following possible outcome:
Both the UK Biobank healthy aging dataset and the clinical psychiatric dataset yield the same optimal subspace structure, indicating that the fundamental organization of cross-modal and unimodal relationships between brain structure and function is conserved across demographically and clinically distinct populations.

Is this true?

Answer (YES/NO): YES